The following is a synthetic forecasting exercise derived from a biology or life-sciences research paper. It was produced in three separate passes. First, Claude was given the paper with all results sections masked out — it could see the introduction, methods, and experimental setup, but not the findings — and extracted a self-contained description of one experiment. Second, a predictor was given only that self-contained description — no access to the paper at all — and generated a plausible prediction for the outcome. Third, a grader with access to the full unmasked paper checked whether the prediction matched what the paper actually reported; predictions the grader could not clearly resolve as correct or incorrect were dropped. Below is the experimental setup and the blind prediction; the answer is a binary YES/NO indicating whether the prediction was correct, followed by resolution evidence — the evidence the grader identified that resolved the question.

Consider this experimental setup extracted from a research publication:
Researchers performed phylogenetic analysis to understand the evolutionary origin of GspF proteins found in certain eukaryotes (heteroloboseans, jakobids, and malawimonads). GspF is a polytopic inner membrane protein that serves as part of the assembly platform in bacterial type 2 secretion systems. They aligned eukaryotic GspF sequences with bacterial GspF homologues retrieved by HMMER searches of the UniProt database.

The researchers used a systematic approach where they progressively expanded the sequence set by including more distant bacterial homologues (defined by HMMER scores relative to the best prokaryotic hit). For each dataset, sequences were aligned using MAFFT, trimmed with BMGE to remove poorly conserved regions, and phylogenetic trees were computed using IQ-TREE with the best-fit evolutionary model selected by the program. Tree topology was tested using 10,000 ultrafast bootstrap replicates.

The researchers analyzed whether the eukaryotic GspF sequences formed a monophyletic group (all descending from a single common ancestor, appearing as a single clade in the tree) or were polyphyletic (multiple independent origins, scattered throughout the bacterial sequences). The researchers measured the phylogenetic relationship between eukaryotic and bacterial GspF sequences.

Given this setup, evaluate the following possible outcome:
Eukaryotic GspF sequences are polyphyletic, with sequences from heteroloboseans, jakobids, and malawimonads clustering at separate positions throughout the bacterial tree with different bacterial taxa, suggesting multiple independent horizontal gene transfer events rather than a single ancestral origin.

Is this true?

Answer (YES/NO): NO